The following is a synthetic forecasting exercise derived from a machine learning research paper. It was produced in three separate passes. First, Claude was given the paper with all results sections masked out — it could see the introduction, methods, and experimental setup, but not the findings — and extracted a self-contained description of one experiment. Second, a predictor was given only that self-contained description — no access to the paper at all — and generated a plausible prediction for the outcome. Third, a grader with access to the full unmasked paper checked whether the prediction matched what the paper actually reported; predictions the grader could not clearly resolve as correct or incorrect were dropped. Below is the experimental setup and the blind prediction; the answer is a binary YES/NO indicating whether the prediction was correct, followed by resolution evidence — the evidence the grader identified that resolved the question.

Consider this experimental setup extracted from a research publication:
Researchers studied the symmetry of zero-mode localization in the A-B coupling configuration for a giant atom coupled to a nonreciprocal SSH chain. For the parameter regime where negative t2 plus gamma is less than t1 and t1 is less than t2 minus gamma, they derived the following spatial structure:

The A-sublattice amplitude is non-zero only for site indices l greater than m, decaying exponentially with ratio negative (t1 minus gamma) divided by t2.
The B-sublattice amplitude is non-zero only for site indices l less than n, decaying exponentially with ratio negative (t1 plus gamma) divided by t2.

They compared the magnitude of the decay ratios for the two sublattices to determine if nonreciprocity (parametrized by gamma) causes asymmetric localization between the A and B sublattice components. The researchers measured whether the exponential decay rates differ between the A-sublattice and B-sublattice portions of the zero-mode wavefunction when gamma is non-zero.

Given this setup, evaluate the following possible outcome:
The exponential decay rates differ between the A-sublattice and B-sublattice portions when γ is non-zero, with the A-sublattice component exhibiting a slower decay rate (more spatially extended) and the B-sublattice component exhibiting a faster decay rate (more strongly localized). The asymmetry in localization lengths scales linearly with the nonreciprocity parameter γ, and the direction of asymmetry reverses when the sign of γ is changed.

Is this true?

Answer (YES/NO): NO